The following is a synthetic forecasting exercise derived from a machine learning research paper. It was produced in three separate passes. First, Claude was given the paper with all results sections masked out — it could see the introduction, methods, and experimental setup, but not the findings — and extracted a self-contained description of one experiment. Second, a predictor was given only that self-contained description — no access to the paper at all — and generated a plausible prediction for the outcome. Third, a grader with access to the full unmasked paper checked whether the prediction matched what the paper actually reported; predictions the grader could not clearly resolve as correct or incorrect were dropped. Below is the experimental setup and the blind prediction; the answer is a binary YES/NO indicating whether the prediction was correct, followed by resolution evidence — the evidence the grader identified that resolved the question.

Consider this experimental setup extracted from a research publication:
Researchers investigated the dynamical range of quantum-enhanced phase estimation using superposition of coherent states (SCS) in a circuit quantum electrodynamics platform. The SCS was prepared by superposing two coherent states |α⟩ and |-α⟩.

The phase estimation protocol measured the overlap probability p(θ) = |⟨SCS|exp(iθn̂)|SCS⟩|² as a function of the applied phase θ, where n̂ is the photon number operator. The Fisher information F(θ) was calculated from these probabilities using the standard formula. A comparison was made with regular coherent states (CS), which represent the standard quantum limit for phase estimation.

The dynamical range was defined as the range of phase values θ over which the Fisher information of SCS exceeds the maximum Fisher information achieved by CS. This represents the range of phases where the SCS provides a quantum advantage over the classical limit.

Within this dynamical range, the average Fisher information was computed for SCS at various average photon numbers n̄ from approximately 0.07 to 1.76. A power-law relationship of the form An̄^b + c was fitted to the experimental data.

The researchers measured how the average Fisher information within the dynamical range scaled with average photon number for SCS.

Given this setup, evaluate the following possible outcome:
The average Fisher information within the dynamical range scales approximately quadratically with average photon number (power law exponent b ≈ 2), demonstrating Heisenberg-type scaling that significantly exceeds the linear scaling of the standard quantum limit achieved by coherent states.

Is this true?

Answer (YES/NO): YES